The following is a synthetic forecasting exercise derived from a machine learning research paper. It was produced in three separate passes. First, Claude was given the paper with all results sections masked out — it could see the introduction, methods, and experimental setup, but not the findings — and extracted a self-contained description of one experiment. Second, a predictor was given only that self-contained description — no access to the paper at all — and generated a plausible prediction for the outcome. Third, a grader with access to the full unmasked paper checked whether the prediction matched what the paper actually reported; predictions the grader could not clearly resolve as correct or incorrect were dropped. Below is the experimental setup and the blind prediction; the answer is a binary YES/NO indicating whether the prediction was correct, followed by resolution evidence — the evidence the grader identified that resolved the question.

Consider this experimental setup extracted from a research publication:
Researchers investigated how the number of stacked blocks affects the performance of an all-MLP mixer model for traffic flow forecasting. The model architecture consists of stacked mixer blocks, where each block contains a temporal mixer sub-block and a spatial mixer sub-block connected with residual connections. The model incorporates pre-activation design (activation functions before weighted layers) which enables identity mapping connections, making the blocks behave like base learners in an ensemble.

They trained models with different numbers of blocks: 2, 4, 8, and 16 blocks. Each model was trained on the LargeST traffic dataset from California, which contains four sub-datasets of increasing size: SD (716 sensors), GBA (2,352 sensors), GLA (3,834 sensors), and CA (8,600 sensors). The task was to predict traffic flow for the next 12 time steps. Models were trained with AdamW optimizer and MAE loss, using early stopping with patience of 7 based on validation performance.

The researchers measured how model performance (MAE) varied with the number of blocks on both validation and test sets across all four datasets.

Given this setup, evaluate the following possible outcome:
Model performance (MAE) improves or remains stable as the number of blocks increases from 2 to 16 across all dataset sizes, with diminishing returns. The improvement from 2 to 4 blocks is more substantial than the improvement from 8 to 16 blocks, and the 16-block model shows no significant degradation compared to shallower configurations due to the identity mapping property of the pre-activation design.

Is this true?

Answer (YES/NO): NO